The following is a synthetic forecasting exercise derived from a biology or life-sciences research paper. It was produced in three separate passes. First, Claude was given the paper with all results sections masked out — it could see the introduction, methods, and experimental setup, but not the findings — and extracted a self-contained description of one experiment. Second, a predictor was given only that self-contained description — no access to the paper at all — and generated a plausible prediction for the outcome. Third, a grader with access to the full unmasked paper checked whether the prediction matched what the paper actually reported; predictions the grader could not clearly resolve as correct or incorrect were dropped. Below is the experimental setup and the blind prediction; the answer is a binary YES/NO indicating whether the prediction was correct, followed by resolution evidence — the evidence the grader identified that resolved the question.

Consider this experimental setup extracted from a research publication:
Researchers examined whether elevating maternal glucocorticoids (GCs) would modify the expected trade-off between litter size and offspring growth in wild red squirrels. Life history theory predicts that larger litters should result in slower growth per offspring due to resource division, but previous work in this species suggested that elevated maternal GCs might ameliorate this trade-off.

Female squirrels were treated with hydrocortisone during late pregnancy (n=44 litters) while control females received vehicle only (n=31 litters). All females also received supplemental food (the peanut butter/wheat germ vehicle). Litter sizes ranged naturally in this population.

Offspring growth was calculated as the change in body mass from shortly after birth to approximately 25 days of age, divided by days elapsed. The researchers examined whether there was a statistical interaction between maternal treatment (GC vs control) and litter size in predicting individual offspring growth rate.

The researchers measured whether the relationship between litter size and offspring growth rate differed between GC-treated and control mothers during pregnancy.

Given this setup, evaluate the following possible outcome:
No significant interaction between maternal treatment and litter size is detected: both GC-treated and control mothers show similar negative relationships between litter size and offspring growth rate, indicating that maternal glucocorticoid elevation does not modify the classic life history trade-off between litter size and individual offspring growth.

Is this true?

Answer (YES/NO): NO